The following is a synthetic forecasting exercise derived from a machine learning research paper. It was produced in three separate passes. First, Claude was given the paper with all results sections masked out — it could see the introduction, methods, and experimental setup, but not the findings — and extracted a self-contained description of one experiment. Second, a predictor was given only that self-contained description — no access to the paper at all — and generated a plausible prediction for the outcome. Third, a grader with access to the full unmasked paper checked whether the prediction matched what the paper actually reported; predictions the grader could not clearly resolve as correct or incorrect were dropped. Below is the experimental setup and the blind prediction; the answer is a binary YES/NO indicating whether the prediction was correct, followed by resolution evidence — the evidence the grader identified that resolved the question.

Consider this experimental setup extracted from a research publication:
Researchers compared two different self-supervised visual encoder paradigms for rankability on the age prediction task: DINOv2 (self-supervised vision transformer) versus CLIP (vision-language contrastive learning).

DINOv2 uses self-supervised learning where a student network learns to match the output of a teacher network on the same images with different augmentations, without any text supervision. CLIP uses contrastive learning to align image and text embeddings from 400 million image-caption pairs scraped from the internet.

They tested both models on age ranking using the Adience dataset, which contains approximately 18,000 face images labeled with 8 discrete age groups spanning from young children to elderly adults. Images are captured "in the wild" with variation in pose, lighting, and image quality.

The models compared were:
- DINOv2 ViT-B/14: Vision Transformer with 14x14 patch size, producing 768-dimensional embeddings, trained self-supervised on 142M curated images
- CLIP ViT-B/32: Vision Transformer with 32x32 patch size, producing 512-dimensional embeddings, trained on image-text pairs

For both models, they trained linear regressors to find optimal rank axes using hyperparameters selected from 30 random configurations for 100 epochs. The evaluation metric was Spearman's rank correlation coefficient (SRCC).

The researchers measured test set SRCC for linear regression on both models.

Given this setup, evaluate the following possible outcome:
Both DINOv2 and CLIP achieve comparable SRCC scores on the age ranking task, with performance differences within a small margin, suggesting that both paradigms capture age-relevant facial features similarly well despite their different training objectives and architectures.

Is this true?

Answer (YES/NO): NO